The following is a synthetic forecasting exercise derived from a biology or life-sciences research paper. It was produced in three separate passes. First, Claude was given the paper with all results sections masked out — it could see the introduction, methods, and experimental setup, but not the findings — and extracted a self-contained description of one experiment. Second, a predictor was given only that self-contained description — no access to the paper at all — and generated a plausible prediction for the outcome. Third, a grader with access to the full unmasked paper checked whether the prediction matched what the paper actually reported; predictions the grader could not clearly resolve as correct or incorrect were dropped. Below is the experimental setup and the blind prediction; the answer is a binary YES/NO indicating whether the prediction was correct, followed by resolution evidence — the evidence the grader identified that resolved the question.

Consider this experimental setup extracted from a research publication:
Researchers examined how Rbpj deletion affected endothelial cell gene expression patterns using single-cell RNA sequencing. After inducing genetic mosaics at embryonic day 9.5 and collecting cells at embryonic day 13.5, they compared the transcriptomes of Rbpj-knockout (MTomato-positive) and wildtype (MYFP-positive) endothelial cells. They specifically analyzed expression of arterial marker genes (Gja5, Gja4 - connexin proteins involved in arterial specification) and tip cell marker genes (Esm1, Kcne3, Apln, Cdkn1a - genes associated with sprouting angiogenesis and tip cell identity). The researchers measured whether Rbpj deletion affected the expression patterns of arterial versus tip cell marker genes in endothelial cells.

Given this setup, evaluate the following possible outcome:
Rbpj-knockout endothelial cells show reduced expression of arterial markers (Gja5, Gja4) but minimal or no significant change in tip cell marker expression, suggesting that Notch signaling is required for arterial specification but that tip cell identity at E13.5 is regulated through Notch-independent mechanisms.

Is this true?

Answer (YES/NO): NO